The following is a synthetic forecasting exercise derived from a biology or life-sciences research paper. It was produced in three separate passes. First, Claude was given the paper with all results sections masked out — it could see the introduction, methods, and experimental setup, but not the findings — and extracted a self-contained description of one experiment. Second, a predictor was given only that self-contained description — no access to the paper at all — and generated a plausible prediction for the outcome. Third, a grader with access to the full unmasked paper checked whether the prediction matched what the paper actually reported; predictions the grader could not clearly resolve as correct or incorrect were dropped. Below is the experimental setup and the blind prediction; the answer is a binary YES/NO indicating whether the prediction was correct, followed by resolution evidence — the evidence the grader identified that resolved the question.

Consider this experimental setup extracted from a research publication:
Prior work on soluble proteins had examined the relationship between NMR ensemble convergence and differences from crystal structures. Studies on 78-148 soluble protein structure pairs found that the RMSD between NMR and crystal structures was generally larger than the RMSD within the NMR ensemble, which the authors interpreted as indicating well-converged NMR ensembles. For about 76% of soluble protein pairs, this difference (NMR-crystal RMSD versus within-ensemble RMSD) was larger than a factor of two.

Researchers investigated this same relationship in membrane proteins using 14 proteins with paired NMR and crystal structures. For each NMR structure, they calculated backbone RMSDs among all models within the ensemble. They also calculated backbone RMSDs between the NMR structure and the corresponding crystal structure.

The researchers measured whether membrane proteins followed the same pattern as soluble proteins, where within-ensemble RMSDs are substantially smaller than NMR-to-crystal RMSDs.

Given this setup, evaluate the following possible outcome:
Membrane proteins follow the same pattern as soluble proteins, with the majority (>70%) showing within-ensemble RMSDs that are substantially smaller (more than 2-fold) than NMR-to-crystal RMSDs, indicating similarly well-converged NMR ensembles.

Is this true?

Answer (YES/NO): NO